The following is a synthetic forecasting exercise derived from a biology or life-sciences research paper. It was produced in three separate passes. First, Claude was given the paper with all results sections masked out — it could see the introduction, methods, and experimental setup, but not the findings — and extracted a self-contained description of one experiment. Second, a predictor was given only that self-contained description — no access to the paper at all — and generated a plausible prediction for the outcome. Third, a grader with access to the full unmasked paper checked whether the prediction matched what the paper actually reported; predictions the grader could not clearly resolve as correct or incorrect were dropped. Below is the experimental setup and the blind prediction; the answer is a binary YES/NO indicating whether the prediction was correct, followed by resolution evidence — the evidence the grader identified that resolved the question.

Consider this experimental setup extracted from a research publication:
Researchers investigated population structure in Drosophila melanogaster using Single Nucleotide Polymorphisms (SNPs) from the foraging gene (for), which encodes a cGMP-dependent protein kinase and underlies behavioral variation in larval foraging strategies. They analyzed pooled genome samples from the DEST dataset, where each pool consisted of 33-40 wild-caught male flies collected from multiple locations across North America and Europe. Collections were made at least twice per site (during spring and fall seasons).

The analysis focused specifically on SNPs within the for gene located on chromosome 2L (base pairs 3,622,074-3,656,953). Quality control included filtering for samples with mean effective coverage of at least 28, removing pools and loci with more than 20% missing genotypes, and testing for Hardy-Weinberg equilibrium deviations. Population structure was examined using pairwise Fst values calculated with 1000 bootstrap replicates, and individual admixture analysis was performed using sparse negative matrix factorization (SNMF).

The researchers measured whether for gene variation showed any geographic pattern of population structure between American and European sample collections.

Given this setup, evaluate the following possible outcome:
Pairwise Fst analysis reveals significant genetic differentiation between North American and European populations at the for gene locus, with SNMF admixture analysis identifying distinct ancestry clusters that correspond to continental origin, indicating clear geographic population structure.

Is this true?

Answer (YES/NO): YES